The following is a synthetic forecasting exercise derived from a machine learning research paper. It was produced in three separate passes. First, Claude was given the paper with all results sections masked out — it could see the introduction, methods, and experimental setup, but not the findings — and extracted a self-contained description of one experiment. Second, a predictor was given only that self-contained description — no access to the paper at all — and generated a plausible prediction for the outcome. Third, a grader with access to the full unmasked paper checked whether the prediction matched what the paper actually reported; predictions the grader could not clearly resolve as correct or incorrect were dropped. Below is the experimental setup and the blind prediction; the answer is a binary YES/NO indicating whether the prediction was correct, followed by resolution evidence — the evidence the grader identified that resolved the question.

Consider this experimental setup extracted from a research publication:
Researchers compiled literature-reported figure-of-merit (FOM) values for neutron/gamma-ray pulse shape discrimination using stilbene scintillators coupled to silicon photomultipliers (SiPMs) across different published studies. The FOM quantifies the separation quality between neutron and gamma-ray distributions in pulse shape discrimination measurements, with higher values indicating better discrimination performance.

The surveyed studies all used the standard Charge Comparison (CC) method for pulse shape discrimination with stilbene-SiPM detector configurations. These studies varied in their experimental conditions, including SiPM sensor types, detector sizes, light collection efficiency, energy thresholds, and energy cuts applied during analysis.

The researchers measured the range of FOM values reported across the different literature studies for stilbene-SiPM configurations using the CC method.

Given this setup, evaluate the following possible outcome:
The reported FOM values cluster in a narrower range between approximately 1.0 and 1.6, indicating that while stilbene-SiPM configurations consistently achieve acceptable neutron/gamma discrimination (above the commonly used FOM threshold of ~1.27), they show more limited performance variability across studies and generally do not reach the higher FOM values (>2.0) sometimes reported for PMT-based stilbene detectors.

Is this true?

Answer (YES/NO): NO